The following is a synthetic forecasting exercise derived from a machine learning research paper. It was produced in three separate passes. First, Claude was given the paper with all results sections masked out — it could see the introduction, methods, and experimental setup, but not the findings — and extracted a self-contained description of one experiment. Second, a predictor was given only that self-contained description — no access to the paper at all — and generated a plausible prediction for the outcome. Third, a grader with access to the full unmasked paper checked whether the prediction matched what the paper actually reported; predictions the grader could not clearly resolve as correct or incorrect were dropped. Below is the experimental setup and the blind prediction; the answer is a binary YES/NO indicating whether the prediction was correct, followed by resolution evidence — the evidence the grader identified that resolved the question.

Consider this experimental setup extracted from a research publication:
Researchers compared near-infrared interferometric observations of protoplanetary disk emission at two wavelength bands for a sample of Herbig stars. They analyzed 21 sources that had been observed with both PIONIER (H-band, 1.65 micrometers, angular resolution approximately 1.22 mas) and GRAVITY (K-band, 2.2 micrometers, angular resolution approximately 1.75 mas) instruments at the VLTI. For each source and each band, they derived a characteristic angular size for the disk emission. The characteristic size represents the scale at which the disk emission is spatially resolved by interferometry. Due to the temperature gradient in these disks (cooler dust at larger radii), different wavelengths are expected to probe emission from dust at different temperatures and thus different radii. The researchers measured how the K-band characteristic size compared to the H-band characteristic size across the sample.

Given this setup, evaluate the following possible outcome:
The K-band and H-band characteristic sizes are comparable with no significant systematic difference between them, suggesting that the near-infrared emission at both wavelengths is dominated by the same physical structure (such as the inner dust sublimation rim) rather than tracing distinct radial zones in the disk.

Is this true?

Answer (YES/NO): NO